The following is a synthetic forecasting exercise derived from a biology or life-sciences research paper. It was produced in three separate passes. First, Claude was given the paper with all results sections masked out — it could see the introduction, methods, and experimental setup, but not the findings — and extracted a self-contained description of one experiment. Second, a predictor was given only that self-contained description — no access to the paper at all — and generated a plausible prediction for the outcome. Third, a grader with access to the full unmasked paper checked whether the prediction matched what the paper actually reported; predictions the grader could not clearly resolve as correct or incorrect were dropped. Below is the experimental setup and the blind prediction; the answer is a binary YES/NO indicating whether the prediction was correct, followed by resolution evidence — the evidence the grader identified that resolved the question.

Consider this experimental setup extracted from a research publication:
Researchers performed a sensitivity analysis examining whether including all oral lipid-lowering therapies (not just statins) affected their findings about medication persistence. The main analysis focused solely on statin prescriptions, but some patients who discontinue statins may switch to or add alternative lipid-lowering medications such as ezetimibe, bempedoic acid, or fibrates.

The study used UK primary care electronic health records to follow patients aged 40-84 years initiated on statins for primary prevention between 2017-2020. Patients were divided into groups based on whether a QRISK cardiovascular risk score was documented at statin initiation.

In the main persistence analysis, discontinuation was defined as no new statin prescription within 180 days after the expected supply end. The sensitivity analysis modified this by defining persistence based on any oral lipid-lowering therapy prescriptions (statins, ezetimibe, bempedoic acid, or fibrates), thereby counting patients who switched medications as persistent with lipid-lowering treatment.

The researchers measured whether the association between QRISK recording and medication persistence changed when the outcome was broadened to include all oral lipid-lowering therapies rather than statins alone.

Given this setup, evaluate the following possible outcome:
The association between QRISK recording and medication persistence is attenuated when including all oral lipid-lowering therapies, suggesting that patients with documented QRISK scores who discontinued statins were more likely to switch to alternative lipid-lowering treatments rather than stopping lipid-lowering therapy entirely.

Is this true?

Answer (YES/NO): NO